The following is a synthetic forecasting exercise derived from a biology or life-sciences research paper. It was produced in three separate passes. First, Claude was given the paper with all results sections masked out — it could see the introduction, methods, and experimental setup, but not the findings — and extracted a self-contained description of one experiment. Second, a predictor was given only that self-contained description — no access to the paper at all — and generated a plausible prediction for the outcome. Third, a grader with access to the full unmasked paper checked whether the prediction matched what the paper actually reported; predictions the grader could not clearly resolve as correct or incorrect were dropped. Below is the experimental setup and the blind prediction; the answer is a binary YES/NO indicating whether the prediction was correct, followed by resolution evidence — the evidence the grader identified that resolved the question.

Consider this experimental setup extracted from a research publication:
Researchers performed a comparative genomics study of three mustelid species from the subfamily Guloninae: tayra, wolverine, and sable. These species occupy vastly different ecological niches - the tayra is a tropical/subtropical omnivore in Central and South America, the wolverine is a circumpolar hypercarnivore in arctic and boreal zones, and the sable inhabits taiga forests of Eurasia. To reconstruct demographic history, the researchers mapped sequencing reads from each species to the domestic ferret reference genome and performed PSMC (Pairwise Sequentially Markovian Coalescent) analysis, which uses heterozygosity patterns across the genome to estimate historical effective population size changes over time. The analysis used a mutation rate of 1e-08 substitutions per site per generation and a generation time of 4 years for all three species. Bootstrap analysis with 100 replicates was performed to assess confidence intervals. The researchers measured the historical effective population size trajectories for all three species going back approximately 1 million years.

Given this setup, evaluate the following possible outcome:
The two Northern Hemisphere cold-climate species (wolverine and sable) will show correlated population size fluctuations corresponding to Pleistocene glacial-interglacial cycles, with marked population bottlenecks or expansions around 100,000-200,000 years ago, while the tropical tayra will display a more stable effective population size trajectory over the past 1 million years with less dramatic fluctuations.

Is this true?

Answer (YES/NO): NO